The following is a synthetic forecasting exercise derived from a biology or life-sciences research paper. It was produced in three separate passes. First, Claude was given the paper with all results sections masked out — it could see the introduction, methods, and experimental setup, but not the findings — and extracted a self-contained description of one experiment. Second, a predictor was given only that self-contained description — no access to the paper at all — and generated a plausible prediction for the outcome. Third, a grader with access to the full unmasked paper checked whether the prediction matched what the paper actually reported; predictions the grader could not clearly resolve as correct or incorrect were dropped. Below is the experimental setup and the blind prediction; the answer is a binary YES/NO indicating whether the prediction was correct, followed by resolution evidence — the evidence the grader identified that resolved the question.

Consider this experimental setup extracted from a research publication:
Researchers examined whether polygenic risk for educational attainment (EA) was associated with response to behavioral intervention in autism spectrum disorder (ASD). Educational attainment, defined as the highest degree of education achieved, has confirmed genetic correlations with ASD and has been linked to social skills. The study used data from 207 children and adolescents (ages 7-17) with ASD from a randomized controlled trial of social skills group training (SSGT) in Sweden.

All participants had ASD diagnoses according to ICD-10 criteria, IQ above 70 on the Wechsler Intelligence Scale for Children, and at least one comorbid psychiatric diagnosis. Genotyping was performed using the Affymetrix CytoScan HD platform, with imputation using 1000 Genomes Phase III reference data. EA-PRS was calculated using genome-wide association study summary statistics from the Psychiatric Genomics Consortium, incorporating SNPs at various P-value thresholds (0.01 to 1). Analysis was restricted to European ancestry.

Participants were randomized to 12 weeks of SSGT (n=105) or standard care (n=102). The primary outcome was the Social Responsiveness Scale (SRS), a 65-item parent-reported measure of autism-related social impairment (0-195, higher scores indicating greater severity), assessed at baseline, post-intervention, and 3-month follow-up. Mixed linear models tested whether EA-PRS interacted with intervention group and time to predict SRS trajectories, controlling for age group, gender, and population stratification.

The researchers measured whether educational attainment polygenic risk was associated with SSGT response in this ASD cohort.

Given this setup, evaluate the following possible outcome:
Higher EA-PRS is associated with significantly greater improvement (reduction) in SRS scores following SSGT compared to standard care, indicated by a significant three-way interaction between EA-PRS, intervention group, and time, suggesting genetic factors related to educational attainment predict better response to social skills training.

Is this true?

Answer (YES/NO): NO